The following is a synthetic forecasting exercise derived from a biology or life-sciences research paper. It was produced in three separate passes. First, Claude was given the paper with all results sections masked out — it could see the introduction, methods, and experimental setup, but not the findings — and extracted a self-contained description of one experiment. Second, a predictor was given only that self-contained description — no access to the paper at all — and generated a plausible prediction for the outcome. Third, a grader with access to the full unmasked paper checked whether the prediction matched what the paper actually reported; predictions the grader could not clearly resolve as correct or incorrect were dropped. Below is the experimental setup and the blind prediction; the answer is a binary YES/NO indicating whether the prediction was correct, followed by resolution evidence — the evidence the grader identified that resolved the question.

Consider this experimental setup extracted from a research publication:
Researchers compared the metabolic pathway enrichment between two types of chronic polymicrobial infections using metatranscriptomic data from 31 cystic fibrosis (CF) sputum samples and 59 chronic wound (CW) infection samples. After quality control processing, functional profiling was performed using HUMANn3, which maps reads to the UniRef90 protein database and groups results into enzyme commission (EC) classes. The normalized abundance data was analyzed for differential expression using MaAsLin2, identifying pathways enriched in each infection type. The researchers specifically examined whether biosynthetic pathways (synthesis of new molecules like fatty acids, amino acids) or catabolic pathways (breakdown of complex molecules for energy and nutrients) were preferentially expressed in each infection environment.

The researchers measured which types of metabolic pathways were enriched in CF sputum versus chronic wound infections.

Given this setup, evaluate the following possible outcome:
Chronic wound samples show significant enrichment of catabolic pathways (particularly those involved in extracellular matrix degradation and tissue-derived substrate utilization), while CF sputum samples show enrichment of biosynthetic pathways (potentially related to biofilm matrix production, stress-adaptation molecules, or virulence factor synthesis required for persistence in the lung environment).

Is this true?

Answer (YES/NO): NO